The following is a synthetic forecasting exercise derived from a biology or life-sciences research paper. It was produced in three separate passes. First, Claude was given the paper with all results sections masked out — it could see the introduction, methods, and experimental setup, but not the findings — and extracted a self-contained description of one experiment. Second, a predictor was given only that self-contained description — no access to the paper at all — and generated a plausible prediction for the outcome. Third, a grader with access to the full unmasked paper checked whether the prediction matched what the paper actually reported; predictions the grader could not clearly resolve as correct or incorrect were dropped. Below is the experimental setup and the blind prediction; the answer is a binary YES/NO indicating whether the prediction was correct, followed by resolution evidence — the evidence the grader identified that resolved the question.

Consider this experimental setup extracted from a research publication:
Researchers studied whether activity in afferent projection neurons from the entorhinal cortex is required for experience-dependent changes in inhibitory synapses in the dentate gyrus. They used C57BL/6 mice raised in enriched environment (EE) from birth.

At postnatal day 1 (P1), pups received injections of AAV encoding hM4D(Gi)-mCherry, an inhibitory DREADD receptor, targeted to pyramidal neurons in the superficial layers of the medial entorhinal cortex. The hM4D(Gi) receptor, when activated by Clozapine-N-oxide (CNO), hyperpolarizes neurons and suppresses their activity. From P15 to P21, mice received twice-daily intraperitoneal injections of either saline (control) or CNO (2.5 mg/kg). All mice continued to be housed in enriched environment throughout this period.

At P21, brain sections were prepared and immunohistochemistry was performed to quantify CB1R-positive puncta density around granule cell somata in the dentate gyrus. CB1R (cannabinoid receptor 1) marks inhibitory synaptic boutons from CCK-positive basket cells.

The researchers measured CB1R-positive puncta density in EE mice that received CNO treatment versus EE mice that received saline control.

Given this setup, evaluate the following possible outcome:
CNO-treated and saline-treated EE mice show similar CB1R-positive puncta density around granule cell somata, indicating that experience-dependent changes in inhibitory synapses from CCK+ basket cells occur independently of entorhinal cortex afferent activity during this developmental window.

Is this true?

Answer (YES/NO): NO